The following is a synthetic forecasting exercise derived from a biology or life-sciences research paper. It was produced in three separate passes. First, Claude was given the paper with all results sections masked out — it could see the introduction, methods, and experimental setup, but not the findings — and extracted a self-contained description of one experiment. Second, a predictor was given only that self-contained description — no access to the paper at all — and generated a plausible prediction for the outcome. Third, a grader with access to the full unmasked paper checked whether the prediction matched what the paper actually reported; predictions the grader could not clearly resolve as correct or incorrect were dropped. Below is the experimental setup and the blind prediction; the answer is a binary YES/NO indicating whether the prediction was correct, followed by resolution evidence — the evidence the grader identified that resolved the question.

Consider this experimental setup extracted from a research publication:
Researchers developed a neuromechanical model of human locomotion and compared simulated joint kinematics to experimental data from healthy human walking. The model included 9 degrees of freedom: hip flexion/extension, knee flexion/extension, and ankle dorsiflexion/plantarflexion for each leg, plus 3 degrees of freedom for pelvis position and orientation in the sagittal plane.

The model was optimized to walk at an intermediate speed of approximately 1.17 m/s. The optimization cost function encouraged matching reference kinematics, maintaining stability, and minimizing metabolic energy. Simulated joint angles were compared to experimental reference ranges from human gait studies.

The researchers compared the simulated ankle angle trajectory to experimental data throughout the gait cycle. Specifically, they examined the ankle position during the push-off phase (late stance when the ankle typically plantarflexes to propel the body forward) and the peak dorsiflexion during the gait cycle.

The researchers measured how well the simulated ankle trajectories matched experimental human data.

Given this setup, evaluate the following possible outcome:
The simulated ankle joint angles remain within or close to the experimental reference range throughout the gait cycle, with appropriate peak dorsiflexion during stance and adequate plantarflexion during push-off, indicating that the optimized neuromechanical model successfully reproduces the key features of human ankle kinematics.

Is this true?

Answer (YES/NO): NO